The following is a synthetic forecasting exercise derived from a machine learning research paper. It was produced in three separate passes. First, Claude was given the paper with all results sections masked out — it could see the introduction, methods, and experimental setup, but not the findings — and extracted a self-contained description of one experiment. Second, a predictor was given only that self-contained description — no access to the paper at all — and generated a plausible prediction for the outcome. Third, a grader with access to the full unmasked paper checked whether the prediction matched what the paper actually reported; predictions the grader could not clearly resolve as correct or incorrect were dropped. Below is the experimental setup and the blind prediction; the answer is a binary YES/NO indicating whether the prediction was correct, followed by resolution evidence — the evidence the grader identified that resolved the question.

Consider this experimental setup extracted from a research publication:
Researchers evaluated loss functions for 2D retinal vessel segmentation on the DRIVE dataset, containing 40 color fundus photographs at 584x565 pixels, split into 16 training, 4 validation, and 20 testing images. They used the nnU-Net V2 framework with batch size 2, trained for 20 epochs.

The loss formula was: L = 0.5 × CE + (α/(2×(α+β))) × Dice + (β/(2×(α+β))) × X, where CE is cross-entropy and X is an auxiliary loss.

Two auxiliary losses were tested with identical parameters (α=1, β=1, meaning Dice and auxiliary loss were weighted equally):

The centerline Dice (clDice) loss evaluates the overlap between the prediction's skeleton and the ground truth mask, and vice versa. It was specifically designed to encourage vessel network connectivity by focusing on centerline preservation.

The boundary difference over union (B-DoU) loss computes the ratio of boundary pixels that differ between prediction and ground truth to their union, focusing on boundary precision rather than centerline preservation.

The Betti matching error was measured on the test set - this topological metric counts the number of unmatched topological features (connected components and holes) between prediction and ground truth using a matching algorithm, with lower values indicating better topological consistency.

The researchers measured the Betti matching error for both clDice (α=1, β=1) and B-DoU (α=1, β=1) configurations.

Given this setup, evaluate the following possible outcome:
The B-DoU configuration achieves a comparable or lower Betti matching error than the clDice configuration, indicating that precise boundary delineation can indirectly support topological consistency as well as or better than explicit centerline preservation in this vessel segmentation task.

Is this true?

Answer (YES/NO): YES